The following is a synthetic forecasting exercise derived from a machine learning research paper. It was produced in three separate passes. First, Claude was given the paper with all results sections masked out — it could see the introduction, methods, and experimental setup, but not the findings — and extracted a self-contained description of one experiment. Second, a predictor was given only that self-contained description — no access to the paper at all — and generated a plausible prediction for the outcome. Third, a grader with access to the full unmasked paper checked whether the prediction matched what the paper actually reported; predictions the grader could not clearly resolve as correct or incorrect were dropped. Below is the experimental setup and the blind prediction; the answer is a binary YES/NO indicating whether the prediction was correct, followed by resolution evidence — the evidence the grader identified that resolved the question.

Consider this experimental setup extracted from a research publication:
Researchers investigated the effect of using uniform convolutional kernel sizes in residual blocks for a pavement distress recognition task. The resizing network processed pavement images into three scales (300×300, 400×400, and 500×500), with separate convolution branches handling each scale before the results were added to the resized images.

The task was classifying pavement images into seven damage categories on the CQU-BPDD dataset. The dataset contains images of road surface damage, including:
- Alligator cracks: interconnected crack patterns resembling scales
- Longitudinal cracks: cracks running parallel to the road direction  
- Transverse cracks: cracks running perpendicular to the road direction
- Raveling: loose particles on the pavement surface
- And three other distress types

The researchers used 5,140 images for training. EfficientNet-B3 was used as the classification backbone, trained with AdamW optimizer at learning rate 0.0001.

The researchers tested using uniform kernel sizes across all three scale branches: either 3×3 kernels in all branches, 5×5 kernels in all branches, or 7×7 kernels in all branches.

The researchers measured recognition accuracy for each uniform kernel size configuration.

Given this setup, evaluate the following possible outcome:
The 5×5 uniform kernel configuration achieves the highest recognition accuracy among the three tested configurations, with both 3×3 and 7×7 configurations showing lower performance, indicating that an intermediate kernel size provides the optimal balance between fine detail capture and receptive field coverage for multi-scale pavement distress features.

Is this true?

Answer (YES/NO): YES